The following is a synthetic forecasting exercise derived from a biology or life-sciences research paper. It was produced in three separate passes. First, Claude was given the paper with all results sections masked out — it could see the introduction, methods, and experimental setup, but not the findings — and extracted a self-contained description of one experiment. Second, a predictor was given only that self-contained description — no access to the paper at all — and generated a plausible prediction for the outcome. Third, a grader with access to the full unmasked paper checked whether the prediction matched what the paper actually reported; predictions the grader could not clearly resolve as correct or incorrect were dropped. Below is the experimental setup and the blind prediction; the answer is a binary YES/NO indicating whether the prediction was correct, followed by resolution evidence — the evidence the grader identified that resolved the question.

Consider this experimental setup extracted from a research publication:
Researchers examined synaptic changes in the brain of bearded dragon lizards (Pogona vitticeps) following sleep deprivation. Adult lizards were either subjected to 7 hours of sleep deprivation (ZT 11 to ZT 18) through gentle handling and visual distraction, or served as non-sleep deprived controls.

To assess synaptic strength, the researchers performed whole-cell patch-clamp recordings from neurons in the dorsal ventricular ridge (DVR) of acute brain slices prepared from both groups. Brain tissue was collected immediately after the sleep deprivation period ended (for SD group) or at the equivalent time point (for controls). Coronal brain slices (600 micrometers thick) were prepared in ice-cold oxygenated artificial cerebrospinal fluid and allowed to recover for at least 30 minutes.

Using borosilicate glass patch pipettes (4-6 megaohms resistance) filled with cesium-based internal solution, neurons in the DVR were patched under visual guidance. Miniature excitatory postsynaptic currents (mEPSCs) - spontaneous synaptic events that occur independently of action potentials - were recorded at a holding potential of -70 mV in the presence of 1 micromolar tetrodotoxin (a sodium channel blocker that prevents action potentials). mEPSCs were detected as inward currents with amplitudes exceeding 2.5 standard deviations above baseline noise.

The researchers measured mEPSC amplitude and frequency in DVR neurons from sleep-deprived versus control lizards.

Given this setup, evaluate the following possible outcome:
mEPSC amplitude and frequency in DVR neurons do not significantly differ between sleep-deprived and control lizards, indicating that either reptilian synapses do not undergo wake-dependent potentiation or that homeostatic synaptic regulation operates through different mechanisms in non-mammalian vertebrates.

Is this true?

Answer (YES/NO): NO